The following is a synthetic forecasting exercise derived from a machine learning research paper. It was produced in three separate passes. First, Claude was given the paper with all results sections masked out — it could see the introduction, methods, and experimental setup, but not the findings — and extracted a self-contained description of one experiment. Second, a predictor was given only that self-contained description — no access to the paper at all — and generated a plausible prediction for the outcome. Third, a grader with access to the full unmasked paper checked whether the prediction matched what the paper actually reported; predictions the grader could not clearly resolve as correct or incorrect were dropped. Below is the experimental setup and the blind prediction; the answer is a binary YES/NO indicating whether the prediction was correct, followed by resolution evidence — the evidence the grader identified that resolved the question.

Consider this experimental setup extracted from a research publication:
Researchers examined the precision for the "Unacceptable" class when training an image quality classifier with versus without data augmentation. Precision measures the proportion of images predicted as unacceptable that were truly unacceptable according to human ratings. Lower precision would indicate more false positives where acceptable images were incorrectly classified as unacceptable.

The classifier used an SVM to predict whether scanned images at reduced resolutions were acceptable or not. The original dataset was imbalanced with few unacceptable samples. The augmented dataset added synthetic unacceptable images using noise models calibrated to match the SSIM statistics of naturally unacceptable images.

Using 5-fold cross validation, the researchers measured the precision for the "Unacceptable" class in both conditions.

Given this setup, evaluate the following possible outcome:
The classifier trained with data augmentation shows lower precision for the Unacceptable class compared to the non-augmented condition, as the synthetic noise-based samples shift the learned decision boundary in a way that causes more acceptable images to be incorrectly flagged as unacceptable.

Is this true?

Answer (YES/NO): YES